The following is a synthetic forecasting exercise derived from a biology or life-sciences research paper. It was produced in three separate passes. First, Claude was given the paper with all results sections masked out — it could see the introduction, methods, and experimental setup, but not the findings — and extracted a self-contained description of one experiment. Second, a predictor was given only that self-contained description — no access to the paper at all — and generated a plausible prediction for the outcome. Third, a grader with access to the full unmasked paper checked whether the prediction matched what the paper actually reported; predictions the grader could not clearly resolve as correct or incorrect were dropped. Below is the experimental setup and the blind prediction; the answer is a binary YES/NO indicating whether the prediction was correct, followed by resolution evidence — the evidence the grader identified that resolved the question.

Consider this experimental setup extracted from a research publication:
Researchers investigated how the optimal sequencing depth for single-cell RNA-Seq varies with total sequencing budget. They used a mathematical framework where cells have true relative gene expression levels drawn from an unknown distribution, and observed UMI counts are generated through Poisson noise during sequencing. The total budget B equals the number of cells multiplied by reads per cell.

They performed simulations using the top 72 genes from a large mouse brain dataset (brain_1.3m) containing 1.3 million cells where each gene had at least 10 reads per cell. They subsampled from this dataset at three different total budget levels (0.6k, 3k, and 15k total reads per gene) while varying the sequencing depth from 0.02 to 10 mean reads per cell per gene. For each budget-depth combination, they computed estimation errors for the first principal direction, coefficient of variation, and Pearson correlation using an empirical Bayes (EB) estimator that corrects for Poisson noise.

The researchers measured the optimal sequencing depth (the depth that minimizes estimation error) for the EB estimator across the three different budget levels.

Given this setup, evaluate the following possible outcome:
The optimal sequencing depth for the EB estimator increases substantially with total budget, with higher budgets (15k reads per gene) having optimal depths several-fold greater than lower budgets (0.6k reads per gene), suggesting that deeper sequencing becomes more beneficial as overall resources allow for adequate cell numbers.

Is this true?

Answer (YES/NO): NO